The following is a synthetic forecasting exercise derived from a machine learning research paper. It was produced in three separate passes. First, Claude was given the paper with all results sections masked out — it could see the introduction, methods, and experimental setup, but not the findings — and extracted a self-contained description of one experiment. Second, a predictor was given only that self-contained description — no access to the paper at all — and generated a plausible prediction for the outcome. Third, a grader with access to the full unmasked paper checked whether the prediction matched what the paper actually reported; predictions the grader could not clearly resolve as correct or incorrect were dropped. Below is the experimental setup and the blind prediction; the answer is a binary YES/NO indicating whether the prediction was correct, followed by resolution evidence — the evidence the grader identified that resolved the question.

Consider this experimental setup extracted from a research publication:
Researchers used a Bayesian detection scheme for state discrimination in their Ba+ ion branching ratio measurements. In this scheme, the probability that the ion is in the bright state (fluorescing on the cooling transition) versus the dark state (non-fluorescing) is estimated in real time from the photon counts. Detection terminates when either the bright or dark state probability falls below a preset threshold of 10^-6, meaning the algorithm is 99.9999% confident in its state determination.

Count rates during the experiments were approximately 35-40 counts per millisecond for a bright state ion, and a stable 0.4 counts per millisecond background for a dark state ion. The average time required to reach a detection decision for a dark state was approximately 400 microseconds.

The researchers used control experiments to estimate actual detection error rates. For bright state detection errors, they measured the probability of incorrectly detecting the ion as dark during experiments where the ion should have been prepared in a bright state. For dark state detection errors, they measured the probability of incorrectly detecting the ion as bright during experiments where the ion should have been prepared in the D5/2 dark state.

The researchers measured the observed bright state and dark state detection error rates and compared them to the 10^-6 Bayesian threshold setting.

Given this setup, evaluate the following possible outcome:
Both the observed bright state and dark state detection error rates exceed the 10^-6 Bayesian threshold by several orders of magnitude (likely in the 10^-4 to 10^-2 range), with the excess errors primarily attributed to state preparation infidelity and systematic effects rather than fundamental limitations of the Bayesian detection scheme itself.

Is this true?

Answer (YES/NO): NO